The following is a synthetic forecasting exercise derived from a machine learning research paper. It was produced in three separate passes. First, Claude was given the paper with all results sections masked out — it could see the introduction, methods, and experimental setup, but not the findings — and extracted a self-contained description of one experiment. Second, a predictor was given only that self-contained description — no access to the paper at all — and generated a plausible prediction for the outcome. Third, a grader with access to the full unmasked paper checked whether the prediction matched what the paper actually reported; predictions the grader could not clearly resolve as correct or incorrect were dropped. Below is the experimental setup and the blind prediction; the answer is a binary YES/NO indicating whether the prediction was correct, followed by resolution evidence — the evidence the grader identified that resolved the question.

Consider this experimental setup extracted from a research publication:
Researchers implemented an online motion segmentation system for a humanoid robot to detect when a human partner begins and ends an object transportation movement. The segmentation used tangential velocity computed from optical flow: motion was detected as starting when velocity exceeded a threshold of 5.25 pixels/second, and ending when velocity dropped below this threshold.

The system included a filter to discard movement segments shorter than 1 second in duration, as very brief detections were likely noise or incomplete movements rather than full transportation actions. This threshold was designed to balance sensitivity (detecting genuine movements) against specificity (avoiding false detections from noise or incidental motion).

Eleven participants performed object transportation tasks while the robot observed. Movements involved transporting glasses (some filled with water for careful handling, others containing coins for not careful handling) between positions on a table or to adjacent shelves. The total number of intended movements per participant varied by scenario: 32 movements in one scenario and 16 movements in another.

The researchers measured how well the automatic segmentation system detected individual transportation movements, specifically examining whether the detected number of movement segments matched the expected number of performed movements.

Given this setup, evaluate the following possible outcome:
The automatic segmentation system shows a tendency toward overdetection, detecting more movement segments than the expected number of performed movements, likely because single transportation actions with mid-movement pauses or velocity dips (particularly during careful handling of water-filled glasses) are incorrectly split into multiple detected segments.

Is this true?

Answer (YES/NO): NO